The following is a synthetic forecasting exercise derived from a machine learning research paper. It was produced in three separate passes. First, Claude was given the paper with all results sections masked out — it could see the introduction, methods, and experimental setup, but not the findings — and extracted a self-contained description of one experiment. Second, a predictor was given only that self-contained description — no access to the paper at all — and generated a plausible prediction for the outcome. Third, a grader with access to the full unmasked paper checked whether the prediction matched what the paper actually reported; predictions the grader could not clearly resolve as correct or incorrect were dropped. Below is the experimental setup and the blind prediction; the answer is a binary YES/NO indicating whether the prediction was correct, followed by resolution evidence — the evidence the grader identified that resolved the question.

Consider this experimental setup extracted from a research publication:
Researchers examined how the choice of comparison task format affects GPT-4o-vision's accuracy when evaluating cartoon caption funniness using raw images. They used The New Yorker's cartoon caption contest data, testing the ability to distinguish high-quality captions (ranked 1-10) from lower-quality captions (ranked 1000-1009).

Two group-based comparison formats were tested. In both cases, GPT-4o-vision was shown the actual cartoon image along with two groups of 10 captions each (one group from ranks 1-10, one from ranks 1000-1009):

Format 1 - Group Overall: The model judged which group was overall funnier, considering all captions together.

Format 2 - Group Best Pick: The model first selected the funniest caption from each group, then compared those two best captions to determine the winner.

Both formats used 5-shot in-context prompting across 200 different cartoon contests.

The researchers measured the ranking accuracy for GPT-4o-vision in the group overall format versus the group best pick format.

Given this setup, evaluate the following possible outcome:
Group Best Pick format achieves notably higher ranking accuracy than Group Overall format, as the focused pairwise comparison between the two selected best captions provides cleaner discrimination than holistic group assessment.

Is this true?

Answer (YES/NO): NO